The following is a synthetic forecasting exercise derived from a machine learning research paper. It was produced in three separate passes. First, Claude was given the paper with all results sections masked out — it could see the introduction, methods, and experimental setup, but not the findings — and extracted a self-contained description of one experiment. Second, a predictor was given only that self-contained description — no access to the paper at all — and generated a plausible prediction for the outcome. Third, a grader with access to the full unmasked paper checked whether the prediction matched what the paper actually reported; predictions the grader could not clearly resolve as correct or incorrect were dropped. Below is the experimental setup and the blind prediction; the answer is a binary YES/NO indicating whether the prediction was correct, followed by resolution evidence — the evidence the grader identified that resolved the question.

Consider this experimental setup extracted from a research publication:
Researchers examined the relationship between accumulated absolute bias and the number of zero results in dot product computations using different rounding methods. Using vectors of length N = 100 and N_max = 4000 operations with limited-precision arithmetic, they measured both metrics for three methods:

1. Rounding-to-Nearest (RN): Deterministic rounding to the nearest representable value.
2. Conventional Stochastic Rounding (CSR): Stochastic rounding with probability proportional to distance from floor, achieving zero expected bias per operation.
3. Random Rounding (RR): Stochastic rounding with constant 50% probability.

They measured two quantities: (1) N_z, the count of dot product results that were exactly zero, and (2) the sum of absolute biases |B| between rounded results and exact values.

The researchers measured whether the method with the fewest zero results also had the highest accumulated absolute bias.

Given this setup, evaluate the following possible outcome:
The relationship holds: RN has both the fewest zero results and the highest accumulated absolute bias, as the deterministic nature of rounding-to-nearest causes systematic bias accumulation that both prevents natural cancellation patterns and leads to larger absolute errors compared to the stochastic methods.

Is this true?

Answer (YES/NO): NO